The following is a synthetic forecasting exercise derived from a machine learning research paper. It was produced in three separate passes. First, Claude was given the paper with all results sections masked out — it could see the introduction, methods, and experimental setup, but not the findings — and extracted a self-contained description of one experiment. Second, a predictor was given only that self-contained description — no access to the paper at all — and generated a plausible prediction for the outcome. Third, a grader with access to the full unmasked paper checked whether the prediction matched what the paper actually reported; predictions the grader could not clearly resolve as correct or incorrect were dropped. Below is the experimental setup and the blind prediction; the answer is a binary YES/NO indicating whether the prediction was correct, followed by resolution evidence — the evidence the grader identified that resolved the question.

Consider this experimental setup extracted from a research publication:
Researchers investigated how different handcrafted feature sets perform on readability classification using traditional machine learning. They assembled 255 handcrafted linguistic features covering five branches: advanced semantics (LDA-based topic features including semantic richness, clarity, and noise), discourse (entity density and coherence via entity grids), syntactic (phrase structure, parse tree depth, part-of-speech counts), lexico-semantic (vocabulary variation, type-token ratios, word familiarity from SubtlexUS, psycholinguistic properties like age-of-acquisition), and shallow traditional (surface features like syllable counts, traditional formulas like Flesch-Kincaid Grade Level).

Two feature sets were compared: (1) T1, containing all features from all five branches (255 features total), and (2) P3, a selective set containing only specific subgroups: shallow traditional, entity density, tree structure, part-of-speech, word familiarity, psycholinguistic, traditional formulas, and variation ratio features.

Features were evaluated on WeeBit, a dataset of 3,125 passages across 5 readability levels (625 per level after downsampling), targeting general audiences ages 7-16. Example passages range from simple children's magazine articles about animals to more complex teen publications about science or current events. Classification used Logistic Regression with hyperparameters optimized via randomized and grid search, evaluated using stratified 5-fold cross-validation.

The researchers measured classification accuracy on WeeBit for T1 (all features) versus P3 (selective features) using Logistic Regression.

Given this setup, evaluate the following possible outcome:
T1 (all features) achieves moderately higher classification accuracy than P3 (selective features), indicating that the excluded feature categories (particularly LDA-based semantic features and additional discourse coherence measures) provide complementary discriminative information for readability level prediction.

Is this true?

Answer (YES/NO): NO